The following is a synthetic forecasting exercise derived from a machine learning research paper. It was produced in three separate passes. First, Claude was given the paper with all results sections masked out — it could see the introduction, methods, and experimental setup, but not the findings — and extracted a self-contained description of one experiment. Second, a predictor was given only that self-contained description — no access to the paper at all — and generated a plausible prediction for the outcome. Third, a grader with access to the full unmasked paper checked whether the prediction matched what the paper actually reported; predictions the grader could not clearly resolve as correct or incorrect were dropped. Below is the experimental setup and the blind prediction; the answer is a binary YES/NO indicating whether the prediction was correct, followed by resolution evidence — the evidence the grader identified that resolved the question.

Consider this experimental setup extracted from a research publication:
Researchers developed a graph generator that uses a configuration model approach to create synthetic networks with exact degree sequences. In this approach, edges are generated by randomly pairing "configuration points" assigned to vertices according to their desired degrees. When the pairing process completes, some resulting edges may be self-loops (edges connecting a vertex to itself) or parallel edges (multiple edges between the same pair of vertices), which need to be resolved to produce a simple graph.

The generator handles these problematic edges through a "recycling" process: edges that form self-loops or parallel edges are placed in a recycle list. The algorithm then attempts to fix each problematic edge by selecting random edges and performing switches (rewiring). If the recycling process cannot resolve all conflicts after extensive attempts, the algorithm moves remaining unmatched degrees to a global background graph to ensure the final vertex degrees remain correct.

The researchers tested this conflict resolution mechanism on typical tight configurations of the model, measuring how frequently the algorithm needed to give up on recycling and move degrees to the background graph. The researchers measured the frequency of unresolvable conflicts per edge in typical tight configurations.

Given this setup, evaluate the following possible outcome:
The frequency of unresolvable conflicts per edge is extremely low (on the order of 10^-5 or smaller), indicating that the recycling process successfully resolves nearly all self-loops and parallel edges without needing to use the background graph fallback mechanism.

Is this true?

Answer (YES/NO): YES